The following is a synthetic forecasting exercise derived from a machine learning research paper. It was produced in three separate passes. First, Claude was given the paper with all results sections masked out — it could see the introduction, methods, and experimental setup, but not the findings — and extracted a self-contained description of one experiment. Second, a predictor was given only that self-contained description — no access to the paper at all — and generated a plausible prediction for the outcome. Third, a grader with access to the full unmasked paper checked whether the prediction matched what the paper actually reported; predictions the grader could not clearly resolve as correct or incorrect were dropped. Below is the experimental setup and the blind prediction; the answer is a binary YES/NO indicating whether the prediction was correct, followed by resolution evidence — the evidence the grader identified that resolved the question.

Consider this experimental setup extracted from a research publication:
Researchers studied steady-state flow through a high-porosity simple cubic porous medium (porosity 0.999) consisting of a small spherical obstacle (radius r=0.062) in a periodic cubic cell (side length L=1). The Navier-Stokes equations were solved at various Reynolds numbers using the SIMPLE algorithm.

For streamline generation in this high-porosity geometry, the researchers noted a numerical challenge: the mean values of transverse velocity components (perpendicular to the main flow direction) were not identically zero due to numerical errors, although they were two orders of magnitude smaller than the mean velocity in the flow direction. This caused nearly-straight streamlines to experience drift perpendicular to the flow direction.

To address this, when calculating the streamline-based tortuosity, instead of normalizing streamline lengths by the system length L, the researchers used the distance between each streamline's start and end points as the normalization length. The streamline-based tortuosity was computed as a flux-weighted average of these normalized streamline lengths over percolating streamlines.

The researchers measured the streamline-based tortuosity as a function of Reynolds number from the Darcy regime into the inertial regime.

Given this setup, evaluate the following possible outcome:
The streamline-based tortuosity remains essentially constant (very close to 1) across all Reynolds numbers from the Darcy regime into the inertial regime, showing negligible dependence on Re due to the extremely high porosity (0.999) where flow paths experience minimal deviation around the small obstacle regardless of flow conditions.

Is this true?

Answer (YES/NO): NO